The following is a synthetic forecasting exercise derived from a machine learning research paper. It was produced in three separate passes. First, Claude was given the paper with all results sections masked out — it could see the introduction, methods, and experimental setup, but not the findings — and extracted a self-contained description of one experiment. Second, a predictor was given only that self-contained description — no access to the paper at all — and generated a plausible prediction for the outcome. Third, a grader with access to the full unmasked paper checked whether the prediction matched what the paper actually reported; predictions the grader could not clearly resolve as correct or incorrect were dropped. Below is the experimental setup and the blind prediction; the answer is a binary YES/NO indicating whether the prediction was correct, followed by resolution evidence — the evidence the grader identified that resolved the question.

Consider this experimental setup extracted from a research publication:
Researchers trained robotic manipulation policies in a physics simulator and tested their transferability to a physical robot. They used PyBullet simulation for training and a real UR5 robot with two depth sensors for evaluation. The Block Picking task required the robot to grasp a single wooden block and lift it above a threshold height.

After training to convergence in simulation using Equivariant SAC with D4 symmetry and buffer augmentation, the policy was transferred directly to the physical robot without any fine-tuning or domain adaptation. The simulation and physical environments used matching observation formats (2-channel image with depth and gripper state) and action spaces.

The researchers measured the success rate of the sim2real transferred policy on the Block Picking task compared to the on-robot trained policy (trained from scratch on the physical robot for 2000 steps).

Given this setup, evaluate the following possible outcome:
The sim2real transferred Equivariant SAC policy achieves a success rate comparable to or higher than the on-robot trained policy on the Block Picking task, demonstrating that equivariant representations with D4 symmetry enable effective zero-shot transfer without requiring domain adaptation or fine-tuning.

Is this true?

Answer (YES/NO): YES